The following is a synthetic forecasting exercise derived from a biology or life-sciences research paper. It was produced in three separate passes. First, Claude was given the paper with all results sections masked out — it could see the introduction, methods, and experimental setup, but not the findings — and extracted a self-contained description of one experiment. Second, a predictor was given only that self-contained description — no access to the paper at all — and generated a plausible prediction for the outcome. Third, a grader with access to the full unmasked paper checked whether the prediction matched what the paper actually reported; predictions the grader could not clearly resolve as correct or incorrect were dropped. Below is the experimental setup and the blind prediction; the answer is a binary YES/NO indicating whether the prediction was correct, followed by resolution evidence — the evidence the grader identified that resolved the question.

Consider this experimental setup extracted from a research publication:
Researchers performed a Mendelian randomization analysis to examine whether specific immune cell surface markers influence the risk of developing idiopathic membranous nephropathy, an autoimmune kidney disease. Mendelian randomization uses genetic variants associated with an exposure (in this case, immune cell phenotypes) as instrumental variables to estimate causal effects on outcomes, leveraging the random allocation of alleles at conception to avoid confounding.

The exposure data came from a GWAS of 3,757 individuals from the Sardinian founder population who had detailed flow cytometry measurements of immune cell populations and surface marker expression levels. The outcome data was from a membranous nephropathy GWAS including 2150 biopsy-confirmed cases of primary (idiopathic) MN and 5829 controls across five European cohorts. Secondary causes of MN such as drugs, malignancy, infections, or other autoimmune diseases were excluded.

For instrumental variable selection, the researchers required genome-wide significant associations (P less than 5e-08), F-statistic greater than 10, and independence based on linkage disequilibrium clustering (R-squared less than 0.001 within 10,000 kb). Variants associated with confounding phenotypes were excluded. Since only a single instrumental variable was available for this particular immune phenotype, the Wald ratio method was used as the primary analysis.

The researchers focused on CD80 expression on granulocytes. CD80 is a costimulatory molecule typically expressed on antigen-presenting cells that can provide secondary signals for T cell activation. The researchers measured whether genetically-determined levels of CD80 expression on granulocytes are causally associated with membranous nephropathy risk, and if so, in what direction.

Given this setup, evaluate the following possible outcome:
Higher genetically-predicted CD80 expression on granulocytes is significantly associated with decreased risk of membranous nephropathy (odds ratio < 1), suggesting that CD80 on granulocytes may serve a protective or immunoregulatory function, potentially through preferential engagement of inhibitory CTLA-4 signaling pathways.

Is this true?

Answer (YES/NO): NO